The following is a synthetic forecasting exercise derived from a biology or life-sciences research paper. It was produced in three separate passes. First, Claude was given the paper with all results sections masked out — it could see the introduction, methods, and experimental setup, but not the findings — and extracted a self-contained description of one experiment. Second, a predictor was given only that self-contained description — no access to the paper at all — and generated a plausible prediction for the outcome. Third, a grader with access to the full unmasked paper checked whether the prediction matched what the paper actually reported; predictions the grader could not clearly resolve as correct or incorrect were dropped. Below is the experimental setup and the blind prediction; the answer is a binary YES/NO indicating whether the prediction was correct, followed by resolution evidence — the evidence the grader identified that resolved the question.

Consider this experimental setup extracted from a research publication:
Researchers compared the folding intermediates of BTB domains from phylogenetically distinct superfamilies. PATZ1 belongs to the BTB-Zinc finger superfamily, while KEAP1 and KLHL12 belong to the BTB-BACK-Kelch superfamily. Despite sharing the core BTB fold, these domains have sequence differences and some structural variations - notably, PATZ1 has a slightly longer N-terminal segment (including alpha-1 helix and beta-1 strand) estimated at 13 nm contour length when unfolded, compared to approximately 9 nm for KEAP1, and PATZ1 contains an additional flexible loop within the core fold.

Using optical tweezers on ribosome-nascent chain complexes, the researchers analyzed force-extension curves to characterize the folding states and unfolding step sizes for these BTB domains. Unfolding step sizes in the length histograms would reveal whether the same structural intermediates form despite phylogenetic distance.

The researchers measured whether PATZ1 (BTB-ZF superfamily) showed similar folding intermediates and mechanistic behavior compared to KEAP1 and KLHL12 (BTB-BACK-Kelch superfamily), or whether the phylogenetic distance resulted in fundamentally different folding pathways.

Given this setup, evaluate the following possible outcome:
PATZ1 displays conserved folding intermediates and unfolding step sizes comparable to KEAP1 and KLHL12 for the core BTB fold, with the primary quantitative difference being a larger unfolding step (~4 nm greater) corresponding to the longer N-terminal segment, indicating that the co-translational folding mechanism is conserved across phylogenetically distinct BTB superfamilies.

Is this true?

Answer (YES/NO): NO